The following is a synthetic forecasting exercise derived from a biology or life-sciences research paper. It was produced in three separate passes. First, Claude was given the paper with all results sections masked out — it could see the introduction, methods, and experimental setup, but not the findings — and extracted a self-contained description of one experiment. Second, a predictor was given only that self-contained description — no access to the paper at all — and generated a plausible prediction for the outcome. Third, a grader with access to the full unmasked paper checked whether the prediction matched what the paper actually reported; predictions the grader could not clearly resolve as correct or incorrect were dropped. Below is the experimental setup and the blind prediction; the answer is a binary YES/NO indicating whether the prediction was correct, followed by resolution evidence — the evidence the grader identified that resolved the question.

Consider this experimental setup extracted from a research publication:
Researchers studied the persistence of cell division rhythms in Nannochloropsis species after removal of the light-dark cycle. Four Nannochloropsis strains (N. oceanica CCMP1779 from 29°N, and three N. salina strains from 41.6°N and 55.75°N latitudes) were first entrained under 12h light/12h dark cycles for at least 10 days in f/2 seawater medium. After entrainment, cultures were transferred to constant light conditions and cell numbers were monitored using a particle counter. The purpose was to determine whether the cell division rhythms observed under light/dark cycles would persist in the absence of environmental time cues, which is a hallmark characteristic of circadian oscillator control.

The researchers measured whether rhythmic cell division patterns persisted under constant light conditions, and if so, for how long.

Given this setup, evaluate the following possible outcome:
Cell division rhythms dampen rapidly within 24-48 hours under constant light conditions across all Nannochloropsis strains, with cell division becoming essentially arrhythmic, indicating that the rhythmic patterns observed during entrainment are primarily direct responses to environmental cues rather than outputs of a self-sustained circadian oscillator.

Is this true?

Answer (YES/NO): NO